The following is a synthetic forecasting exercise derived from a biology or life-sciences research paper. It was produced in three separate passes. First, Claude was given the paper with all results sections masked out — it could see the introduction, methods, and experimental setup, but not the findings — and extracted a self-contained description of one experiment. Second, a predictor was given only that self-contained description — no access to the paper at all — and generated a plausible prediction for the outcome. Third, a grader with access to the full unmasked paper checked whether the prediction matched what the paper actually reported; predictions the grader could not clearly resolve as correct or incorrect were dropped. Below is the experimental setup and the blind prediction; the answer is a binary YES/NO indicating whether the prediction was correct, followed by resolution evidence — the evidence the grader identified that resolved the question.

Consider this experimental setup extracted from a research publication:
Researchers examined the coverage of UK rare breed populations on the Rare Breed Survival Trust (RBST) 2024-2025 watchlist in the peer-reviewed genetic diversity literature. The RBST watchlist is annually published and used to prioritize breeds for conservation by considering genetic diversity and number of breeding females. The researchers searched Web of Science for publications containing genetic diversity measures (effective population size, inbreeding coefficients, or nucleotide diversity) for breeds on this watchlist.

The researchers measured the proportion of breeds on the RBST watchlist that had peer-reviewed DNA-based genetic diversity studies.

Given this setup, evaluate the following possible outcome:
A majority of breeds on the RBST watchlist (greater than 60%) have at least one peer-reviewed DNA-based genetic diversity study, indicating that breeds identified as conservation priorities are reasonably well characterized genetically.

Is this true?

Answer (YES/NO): NO